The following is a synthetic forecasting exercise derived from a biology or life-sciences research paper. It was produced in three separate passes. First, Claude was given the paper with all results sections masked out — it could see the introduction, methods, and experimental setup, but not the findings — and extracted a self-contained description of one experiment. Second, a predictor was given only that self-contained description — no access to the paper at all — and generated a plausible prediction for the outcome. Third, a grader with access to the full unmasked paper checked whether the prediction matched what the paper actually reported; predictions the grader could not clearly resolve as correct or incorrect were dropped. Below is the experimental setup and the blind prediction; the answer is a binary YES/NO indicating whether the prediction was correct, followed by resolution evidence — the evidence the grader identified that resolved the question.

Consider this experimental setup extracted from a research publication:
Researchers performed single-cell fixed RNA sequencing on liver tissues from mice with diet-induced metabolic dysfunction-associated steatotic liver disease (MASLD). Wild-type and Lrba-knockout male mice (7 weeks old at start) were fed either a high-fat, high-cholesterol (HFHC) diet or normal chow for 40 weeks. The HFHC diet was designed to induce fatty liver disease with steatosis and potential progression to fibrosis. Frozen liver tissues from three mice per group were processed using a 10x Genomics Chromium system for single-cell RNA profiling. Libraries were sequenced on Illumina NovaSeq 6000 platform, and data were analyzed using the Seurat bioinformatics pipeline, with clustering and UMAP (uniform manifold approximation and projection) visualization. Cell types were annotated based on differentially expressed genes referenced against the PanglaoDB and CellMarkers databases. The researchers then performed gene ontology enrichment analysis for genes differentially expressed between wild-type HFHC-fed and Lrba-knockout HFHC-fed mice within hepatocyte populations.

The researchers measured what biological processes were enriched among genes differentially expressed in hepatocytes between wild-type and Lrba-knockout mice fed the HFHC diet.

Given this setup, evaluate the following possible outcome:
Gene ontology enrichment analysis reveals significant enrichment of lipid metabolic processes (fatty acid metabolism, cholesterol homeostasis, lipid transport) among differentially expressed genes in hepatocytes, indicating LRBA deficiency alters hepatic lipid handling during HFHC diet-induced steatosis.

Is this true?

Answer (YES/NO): NO